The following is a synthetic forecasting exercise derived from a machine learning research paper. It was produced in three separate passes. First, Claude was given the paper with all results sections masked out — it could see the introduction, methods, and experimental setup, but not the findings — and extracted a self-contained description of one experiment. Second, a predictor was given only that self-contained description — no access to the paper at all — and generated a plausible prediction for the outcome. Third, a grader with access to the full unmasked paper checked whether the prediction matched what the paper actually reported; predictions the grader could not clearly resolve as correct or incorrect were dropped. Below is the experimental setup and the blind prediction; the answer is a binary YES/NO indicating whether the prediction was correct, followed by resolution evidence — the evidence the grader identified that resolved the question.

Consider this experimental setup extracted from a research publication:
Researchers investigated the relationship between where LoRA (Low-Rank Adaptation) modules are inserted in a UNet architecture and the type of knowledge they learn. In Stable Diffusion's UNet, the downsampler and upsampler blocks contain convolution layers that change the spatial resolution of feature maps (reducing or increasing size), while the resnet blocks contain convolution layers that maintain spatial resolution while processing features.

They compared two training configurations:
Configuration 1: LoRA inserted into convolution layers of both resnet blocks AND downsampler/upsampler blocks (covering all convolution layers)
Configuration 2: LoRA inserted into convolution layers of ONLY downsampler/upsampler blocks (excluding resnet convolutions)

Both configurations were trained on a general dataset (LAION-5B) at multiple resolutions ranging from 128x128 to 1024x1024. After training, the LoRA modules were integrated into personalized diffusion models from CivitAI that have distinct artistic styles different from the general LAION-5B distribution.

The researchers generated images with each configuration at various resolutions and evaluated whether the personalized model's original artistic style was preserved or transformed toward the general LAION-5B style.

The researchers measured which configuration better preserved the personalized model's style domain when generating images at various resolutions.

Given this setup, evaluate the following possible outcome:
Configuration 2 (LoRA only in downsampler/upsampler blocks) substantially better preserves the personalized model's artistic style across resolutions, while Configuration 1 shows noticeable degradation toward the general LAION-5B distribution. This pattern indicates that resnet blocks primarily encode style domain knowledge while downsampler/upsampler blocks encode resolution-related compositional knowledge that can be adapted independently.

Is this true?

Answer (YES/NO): YES